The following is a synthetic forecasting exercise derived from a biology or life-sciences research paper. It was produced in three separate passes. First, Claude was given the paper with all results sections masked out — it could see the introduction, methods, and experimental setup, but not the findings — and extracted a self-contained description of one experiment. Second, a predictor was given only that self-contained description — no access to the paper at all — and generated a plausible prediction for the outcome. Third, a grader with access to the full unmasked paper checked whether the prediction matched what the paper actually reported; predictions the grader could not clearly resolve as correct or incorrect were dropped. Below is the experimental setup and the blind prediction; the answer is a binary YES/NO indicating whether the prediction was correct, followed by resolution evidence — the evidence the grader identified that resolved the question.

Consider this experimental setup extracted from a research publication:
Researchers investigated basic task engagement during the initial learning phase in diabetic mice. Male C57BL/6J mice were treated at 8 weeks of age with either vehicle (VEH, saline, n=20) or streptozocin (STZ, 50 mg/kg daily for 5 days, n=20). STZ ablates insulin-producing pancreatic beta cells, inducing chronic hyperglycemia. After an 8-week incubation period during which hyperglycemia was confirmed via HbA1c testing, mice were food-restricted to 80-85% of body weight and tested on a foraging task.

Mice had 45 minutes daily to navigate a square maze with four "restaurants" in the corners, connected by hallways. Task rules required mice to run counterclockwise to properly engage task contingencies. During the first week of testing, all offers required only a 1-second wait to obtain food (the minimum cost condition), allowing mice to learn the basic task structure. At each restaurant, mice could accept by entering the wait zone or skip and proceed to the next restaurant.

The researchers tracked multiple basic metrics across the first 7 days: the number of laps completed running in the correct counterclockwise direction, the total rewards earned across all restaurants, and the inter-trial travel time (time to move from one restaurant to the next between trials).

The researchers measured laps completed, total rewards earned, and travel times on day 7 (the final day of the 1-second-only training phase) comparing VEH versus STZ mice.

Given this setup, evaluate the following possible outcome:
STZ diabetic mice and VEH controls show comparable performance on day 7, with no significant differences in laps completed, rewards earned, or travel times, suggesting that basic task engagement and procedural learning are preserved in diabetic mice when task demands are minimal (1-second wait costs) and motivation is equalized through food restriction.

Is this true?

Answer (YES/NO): NO